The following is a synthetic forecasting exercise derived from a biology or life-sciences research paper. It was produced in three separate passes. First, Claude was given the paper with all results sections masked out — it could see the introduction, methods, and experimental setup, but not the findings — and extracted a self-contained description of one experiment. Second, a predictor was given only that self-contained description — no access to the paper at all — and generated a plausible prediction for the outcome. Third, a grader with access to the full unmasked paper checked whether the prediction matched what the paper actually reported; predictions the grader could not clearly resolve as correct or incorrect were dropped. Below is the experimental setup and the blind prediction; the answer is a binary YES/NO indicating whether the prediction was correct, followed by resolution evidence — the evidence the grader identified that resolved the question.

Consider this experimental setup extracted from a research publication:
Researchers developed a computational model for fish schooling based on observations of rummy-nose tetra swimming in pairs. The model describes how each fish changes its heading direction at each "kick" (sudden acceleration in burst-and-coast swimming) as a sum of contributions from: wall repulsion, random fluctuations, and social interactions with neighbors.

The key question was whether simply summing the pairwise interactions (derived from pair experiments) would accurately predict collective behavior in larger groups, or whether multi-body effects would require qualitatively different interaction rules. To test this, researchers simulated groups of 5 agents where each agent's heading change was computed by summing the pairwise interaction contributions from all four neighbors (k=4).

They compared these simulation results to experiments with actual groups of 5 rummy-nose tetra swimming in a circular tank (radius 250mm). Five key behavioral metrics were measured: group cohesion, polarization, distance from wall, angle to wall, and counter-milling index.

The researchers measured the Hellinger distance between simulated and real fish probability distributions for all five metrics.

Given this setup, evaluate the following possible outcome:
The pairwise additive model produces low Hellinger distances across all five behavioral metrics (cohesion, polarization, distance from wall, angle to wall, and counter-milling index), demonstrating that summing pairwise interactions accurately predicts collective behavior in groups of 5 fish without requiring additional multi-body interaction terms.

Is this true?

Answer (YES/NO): NO